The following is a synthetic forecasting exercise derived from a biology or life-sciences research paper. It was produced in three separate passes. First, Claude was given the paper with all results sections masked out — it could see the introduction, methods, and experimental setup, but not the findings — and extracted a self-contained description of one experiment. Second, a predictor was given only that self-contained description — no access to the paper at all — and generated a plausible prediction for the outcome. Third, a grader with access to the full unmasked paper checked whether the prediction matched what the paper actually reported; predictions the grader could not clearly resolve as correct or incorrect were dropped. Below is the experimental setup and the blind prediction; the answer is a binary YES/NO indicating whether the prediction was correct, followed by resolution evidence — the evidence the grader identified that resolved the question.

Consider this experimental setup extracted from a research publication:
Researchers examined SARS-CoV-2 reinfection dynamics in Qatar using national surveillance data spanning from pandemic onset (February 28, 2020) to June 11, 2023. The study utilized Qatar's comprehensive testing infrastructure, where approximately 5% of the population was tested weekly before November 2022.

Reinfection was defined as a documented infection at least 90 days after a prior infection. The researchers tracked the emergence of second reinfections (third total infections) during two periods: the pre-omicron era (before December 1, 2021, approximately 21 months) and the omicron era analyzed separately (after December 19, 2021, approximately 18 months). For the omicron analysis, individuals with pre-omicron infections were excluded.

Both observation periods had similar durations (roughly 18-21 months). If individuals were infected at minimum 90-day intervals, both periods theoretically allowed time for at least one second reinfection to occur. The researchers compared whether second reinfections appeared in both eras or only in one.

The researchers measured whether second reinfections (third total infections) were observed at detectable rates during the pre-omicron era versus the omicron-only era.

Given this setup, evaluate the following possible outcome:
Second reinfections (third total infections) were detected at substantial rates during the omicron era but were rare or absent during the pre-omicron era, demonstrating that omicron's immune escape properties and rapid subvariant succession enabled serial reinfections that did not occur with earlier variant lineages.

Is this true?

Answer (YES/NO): NO